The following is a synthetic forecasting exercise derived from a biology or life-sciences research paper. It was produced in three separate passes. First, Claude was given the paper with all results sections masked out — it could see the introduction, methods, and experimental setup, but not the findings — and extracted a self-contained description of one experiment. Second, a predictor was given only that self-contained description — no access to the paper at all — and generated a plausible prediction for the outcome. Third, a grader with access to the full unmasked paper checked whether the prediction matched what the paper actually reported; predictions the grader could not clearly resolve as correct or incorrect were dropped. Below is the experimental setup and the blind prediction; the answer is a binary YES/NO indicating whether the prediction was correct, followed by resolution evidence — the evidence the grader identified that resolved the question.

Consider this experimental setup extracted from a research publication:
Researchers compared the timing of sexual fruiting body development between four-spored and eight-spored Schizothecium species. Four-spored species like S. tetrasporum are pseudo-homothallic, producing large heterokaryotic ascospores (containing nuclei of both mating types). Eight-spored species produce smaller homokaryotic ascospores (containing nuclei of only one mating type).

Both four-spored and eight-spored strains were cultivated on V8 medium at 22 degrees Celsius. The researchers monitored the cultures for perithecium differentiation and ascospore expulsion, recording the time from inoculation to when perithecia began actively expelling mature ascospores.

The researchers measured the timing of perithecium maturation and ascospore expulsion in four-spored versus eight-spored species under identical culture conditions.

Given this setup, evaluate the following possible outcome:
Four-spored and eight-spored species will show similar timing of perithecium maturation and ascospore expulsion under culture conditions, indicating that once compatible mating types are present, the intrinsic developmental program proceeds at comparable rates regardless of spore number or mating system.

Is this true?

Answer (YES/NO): NO